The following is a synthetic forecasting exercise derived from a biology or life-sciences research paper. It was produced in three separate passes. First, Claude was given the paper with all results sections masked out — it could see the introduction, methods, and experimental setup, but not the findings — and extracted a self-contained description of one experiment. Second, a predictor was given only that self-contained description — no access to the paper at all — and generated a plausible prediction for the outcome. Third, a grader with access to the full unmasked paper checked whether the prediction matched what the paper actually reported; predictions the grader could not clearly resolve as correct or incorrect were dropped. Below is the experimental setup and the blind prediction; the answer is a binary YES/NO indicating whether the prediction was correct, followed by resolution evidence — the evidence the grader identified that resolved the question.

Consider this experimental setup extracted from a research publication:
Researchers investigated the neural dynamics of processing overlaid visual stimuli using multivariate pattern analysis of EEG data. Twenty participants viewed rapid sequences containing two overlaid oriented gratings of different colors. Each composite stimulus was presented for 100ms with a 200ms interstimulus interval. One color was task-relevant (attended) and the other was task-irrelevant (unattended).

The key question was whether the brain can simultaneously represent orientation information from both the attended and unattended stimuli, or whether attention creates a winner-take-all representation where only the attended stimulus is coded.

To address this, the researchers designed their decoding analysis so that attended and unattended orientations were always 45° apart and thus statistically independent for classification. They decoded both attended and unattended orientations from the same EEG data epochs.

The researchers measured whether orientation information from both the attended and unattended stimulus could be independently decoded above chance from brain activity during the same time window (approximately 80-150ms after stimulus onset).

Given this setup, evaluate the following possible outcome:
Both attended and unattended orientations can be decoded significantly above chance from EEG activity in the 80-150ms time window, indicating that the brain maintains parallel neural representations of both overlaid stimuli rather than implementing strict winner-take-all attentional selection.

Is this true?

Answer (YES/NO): YES